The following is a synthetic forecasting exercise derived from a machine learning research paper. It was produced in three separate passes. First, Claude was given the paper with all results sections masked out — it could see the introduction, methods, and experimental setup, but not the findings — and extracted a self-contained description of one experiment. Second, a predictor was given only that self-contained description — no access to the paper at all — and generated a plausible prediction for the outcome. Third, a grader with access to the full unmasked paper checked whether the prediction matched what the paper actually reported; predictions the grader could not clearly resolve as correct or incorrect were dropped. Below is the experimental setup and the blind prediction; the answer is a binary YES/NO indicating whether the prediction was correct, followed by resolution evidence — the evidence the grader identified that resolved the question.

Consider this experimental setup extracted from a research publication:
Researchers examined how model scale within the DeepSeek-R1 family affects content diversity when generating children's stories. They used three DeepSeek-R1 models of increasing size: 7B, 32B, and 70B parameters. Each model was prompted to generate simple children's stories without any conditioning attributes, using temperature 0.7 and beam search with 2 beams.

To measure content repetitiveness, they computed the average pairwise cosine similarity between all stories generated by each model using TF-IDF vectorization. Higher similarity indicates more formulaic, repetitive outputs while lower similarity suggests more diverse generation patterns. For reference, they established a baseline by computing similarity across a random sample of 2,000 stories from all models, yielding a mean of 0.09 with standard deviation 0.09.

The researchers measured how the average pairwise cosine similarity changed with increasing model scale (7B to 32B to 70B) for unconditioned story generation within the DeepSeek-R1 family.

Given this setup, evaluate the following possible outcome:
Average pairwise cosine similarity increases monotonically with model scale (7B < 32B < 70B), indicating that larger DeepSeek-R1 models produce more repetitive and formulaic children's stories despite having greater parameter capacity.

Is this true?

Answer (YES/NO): YES